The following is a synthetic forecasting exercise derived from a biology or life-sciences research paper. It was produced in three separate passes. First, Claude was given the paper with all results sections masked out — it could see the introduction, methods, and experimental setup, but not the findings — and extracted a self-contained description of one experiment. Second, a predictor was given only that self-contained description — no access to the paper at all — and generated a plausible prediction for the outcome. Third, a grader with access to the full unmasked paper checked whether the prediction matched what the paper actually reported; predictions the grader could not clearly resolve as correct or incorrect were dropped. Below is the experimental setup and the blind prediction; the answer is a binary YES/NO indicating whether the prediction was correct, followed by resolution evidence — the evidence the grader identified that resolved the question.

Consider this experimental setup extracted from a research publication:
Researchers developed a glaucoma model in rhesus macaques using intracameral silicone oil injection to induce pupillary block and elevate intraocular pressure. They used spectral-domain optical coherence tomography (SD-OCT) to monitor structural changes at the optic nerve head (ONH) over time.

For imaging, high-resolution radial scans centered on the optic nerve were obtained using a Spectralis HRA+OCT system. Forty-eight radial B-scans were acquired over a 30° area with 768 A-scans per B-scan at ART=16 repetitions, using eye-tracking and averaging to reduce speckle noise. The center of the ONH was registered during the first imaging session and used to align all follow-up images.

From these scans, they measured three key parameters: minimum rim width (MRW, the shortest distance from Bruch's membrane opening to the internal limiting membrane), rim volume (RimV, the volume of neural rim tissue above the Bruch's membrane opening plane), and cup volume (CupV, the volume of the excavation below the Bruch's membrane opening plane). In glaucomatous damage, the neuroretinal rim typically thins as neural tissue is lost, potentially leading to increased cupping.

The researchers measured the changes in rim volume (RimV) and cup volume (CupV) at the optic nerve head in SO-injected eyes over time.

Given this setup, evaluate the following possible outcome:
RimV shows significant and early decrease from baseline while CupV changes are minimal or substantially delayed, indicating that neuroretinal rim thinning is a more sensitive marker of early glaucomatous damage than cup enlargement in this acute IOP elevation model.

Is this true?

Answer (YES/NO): NO